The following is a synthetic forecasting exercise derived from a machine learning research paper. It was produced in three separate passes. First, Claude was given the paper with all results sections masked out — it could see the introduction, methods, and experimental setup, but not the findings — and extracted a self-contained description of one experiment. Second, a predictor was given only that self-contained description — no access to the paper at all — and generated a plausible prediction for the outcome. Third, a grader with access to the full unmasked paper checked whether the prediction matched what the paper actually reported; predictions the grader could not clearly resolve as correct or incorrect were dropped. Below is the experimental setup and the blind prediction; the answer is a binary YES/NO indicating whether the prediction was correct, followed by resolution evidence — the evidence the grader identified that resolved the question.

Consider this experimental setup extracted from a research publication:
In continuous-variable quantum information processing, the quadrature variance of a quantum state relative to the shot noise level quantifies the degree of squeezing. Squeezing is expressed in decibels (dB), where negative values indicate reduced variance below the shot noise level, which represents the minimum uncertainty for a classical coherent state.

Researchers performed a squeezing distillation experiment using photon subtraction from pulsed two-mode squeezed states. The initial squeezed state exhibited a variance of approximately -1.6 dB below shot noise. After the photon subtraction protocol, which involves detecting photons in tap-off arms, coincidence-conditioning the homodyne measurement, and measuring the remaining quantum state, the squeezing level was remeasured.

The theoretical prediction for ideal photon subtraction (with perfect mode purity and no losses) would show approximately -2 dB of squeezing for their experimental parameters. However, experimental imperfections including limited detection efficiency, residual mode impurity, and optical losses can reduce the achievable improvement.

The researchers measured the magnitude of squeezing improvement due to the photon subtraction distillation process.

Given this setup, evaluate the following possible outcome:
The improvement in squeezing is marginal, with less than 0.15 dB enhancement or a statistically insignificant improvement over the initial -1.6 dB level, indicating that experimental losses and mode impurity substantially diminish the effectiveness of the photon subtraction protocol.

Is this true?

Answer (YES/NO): NO